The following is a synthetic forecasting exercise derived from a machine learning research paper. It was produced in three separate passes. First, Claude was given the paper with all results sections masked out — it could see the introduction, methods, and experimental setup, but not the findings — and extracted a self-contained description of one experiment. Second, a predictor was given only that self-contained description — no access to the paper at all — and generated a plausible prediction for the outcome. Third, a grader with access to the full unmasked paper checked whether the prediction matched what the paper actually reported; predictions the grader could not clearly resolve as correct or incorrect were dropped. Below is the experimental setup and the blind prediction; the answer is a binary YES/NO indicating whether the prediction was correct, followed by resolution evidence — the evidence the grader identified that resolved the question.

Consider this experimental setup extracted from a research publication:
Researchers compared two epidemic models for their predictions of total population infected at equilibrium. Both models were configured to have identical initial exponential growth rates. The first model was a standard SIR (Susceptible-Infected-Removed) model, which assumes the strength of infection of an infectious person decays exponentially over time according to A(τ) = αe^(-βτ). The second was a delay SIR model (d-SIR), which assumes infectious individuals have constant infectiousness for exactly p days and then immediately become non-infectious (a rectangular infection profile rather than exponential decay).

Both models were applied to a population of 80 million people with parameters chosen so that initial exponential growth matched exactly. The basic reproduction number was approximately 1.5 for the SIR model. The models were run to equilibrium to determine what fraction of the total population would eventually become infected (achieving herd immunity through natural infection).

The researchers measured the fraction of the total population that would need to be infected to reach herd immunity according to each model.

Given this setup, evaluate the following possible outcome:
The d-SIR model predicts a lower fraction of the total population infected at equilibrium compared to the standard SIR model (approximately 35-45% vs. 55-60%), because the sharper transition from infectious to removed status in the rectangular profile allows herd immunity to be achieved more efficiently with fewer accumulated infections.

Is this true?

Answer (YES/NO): NO